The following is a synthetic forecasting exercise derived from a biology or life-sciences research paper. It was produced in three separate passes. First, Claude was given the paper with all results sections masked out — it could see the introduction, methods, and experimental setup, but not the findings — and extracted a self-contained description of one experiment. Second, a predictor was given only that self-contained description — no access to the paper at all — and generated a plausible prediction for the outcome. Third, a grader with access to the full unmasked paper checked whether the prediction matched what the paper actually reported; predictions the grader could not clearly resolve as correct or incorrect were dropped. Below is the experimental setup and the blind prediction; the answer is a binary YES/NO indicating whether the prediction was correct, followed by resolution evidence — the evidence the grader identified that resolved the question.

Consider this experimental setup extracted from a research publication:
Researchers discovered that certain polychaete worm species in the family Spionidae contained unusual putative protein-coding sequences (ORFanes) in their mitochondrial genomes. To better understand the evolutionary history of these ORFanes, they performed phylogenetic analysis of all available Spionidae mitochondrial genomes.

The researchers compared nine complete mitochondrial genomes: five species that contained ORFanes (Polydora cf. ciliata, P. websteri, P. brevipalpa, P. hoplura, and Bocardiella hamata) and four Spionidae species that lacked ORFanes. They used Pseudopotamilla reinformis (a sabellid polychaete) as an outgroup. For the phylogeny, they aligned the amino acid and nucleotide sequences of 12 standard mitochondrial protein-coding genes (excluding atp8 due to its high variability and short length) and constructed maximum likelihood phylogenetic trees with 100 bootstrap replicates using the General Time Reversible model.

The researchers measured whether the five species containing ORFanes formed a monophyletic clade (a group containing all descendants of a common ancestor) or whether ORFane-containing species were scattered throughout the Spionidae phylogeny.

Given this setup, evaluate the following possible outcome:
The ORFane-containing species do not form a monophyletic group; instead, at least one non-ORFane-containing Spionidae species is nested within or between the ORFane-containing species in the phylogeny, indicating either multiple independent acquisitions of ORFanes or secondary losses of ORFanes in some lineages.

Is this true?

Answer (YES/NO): NO